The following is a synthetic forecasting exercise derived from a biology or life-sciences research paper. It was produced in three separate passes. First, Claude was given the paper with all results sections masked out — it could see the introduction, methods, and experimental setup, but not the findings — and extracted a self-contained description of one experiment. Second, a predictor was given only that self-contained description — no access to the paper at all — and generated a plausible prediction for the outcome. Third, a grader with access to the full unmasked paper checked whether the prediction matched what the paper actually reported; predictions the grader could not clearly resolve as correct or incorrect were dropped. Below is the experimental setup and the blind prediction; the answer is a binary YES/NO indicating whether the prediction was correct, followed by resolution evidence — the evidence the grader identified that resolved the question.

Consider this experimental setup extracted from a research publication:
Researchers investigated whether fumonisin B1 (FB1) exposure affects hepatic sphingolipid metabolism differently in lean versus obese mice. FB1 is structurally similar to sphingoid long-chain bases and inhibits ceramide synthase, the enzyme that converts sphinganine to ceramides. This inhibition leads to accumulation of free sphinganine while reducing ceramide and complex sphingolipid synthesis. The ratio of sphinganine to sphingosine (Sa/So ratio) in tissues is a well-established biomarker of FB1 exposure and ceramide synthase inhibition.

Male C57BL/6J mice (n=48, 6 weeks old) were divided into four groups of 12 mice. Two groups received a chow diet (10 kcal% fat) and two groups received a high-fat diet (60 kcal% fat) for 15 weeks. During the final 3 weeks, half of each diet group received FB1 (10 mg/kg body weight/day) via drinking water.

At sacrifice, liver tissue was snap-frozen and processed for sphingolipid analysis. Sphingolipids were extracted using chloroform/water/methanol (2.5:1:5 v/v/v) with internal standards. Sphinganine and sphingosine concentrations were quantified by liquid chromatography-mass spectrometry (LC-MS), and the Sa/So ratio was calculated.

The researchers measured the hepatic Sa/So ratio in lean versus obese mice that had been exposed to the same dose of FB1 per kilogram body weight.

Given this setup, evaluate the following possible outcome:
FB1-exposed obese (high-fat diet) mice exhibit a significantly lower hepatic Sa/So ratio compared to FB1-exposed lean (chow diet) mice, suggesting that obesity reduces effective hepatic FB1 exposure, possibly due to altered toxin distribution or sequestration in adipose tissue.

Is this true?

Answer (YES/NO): NO